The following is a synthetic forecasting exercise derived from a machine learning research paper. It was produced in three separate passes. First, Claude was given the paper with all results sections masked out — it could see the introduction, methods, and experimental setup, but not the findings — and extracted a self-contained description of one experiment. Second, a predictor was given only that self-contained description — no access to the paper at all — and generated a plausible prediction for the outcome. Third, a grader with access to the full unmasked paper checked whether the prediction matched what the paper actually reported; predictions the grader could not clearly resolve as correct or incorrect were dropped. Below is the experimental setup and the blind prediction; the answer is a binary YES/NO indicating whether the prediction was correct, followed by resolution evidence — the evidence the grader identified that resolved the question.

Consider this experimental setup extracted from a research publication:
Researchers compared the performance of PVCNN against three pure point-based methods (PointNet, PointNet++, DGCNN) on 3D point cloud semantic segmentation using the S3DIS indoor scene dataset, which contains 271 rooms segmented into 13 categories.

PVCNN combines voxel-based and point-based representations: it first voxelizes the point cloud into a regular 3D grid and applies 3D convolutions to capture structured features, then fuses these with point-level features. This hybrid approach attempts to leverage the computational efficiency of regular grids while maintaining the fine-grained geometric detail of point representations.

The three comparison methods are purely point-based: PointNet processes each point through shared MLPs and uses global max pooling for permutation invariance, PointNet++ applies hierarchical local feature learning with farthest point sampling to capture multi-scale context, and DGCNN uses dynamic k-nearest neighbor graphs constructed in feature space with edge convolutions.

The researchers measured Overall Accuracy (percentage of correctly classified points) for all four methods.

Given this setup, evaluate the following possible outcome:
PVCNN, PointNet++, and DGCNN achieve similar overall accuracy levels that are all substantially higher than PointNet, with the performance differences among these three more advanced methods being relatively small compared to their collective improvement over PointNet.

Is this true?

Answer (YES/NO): NO